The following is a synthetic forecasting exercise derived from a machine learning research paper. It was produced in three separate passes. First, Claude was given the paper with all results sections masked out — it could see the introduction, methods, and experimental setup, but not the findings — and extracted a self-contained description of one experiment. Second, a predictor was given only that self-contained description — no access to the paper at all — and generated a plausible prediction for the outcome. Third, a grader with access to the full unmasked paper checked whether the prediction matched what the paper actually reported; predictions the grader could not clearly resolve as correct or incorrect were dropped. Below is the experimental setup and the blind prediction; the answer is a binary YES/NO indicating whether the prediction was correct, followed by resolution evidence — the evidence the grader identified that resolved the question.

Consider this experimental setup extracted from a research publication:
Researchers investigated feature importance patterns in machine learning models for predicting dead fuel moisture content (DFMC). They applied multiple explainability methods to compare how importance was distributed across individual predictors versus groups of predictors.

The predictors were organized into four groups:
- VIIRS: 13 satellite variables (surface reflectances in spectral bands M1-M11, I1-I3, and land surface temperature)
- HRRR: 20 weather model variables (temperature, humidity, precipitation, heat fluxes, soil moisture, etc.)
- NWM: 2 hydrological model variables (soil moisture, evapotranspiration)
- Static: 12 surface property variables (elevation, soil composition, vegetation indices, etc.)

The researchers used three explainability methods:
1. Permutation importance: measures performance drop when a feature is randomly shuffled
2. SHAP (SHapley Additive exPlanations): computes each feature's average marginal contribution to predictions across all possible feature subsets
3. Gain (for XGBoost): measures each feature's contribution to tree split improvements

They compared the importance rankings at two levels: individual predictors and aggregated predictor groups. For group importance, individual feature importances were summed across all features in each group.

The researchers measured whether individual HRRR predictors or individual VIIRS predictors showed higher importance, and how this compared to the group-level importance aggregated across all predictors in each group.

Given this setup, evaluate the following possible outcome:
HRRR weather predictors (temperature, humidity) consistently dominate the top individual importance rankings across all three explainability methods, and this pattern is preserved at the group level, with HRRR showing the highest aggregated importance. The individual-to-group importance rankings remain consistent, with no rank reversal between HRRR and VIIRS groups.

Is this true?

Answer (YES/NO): NO